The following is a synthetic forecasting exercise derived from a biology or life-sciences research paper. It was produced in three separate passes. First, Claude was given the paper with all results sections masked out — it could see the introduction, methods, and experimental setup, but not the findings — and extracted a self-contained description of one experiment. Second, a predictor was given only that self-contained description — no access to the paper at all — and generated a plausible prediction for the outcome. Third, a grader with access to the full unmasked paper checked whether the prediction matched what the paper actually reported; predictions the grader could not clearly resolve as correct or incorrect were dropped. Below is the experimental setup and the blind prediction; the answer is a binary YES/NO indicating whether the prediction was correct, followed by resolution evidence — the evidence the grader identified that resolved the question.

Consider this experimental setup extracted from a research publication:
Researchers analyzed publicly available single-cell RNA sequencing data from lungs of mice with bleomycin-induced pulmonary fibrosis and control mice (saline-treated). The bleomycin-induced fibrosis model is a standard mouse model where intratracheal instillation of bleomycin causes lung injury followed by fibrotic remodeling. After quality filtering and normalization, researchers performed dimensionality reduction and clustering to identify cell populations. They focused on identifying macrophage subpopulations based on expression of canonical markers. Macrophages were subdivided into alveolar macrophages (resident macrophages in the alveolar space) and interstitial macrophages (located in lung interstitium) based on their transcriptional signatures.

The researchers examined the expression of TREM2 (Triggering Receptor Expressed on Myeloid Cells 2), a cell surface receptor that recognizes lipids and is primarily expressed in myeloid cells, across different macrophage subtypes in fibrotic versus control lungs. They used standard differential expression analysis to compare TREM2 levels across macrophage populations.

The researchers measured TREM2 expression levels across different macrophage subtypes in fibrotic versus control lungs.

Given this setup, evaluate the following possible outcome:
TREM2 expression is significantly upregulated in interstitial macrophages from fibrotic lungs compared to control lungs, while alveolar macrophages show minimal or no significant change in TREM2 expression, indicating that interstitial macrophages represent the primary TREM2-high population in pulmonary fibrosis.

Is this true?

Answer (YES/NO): NO